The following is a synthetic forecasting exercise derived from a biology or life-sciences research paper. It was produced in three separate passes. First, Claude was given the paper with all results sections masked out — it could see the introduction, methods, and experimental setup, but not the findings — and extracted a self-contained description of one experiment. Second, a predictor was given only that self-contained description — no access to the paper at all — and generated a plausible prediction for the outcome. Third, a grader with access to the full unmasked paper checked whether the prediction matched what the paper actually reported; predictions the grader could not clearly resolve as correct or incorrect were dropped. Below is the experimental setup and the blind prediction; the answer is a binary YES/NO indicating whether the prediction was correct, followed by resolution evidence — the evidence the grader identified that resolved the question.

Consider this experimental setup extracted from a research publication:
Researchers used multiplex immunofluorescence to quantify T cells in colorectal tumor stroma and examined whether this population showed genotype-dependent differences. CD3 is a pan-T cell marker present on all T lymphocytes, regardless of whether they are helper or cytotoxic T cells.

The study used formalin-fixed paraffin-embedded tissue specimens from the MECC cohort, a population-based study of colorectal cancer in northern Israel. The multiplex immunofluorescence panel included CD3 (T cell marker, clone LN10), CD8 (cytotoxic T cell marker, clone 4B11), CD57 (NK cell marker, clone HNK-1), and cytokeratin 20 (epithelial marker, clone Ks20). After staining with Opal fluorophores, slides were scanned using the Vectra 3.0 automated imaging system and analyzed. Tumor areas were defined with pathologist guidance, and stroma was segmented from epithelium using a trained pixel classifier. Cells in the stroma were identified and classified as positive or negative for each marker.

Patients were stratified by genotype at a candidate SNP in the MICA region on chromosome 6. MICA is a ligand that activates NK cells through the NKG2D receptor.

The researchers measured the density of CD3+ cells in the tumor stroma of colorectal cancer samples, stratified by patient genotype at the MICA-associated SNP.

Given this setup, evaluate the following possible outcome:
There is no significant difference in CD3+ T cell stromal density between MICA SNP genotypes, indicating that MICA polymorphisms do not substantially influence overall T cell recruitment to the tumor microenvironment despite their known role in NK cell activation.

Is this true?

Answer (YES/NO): YES